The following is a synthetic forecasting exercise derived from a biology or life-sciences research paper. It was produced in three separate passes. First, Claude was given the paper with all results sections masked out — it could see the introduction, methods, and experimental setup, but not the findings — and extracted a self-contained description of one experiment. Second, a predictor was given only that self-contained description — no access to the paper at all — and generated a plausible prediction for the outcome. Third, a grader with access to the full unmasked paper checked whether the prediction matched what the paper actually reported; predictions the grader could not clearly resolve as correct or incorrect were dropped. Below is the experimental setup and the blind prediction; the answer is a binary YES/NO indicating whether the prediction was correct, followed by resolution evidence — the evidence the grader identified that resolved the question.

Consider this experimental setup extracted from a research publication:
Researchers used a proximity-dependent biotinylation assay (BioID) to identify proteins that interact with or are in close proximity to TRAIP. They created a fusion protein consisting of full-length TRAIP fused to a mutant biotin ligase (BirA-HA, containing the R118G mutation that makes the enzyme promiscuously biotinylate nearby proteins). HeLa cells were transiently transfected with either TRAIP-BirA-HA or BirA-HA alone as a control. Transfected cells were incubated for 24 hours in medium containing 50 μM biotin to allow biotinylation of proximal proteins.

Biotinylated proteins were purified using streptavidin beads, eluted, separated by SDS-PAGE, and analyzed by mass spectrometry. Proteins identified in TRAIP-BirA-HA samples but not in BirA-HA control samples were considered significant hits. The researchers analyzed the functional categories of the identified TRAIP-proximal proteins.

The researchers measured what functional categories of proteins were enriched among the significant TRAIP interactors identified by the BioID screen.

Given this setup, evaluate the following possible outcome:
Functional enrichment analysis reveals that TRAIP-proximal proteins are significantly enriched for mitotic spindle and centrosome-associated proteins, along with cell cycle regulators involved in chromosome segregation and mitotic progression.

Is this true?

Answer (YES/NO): NO